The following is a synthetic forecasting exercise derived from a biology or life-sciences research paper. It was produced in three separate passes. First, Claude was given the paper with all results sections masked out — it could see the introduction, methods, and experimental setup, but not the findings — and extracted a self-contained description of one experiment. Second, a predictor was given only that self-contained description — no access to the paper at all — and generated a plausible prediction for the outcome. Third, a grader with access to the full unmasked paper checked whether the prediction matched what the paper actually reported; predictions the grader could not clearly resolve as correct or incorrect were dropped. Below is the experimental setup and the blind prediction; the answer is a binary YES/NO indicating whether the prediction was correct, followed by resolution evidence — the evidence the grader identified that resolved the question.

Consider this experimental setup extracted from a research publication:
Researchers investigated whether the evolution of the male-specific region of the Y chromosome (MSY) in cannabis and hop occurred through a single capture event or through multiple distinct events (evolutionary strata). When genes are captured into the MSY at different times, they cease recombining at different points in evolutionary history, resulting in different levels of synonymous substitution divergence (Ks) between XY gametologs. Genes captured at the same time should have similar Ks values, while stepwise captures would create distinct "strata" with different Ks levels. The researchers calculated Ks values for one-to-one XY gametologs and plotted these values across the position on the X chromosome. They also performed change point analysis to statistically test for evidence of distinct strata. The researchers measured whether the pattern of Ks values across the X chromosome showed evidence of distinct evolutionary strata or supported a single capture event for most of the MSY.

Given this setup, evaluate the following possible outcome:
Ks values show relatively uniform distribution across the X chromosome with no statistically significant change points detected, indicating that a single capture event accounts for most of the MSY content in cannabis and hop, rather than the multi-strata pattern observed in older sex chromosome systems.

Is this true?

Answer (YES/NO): YES